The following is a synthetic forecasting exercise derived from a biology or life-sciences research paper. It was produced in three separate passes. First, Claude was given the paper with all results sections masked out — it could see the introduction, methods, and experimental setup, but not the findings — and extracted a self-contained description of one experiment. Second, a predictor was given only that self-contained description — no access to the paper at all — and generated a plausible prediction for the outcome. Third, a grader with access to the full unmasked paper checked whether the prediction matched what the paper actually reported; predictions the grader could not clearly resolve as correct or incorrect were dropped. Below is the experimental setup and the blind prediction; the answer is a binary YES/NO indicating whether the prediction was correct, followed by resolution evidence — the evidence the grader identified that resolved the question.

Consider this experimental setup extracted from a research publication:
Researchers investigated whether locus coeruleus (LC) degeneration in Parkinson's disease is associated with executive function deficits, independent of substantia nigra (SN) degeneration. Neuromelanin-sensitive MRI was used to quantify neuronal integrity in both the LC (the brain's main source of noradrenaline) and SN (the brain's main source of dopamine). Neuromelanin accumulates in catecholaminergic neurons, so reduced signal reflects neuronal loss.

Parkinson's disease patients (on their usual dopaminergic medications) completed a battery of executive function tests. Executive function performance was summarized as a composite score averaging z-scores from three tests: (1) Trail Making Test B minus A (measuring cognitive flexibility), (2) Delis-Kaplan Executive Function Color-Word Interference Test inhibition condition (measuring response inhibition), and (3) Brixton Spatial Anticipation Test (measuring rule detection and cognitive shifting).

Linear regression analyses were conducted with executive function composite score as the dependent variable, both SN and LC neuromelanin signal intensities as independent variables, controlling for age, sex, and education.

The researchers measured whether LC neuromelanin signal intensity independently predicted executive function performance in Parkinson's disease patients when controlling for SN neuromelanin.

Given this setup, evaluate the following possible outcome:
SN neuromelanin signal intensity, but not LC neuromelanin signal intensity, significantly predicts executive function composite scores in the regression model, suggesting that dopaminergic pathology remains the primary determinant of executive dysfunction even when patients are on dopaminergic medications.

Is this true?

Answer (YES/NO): NO